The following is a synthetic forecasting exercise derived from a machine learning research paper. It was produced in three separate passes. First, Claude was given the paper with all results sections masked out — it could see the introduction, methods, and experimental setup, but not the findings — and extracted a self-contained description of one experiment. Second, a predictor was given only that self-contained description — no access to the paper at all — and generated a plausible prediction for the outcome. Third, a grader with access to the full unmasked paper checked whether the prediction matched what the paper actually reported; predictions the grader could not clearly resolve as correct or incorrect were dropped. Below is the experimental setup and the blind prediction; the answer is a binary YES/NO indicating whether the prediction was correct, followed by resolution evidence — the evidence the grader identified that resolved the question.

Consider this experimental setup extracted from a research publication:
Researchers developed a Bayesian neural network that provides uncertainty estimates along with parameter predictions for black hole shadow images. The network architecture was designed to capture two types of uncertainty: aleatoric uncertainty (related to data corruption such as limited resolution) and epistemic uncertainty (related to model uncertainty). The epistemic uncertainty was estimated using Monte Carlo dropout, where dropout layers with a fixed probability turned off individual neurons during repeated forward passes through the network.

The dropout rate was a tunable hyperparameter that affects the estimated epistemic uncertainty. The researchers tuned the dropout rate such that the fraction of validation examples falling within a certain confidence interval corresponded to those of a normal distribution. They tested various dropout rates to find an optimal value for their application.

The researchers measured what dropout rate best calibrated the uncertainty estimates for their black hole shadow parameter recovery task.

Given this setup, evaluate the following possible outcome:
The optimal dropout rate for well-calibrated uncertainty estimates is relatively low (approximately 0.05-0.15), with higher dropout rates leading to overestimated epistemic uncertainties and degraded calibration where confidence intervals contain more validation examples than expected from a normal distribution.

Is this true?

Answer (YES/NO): NO